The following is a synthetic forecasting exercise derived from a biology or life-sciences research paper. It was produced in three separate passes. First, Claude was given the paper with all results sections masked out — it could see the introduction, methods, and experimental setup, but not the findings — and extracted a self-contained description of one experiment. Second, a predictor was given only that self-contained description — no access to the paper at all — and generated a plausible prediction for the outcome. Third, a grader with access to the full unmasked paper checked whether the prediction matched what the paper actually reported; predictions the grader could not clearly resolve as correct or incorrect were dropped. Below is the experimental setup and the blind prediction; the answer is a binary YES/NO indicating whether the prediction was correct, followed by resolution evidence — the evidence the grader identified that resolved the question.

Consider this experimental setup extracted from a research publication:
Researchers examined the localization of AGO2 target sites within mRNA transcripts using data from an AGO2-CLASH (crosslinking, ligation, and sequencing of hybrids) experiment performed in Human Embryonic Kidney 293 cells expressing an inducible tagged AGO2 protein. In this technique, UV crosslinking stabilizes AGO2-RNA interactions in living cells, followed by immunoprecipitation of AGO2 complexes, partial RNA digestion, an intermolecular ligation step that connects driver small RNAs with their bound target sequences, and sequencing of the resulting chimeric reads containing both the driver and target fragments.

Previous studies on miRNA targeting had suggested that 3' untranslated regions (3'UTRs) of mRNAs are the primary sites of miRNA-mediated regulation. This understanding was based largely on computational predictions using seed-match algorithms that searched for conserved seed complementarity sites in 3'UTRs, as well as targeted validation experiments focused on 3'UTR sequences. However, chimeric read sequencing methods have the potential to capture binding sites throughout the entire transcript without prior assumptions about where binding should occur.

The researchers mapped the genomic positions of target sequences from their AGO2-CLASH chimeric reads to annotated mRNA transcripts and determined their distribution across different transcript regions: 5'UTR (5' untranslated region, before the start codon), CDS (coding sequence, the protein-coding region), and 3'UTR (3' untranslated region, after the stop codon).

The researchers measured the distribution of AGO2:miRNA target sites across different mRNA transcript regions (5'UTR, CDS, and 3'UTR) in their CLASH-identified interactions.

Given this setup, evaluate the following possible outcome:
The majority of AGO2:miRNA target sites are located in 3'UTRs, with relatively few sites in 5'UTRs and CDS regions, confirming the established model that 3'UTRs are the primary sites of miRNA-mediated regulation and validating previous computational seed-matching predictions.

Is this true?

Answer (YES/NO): NO